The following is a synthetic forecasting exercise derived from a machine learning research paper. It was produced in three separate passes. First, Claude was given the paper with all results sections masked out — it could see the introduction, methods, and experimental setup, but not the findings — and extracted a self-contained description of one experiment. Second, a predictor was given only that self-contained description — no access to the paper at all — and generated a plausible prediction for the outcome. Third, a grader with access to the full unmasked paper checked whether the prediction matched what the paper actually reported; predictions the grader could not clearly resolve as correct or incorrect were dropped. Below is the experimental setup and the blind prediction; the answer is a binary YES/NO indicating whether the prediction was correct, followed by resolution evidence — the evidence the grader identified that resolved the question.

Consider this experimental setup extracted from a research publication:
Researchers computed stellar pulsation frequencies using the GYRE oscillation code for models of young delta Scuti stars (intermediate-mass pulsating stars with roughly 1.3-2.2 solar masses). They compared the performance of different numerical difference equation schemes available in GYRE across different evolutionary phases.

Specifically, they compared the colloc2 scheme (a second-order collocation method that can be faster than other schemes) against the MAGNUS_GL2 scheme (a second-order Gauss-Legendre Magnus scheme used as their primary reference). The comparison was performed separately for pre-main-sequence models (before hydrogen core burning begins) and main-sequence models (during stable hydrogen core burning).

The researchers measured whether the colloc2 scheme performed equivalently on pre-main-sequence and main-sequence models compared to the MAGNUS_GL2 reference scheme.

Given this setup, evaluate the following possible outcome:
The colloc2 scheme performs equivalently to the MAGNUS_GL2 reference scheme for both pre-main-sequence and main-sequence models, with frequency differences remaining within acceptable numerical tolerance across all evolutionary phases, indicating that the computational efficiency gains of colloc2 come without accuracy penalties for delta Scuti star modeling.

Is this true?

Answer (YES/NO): NO